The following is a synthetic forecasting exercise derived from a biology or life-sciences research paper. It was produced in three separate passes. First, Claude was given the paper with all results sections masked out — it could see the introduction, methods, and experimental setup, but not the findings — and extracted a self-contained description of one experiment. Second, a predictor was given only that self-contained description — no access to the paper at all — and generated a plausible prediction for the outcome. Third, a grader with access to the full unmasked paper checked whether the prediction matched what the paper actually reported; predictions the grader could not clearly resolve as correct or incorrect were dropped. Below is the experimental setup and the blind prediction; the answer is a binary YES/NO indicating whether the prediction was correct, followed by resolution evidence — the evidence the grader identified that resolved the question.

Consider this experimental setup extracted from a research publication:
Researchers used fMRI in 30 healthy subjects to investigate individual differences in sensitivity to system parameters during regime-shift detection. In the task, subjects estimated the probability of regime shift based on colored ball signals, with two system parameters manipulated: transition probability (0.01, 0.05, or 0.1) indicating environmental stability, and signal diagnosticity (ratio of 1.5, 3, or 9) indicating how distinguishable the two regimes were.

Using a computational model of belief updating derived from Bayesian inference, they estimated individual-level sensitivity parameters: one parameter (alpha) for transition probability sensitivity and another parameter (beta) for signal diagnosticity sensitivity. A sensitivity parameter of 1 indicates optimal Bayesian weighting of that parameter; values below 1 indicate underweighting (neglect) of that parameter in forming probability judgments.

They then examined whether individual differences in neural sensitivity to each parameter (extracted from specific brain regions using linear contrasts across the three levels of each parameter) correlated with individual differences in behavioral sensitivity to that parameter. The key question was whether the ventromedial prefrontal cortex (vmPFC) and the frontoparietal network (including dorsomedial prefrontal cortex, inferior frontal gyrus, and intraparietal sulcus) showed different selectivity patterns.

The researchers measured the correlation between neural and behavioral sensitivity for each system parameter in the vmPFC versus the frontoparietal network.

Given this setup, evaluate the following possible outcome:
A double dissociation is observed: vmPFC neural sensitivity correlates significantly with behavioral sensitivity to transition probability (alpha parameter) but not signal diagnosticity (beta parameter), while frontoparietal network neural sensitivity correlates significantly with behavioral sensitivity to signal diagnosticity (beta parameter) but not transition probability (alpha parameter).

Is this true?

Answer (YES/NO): YES